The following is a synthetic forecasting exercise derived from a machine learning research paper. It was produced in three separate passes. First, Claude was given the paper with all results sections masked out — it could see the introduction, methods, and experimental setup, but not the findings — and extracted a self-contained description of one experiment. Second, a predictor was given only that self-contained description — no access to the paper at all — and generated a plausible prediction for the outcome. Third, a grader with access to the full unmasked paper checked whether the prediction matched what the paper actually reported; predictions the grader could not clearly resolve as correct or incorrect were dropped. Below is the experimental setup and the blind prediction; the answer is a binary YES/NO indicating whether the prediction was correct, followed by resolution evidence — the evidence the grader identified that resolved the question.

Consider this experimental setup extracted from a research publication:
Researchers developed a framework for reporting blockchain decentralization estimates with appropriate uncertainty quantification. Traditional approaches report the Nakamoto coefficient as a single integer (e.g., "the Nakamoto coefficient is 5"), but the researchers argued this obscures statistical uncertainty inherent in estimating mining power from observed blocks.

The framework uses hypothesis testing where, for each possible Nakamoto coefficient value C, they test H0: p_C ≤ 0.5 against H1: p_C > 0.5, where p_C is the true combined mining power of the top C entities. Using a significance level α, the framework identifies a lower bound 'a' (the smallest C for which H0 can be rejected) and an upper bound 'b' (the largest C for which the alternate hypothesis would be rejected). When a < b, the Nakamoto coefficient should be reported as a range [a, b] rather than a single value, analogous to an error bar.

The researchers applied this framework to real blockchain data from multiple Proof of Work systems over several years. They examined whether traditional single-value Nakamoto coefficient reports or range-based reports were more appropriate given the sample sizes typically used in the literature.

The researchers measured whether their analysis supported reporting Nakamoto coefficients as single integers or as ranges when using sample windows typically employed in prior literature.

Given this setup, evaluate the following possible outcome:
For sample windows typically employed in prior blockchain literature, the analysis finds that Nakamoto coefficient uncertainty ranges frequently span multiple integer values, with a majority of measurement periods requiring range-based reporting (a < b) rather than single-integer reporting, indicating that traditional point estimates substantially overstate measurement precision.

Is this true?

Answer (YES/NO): NO